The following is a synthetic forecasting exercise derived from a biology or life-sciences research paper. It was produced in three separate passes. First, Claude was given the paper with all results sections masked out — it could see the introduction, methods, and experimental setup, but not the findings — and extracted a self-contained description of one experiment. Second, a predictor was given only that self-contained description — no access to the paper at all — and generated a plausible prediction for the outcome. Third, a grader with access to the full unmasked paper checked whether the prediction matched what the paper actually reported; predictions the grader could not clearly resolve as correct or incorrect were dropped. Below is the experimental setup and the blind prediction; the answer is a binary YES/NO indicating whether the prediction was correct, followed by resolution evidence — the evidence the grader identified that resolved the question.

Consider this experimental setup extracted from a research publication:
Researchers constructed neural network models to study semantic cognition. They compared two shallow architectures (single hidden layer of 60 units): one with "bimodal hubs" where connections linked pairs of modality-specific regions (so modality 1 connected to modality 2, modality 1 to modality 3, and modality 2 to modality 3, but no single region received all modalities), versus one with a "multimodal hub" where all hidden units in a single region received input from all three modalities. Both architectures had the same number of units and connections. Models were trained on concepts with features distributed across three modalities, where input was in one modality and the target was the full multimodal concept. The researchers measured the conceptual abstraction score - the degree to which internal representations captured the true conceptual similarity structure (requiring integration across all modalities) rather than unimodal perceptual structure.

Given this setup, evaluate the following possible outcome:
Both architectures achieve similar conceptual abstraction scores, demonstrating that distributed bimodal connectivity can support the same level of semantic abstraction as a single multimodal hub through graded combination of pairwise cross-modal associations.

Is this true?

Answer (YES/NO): NO